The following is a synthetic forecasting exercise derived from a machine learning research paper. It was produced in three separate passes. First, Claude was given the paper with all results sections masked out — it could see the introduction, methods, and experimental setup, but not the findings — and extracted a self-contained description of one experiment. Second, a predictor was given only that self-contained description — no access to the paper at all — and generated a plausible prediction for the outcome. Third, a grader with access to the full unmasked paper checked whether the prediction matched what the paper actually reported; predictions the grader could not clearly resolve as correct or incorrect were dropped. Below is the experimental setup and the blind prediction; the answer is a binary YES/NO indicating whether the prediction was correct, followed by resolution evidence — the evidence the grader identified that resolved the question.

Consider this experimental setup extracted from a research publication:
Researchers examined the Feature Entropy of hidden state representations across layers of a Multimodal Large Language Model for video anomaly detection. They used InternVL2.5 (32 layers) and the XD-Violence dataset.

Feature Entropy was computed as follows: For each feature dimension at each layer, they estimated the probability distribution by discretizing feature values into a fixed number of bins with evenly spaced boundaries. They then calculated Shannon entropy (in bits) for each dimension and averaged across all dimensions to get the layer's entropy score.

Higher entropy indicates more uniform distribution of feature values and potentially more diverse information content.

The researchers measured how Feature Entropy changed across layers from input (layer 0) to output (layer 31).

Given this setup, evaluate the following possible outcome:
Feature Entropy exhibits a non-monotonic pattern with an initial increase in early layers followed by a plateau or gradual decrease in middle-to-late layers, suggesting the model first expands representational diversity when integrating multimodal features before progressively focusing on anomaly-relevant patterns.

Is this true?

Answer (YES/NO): NO